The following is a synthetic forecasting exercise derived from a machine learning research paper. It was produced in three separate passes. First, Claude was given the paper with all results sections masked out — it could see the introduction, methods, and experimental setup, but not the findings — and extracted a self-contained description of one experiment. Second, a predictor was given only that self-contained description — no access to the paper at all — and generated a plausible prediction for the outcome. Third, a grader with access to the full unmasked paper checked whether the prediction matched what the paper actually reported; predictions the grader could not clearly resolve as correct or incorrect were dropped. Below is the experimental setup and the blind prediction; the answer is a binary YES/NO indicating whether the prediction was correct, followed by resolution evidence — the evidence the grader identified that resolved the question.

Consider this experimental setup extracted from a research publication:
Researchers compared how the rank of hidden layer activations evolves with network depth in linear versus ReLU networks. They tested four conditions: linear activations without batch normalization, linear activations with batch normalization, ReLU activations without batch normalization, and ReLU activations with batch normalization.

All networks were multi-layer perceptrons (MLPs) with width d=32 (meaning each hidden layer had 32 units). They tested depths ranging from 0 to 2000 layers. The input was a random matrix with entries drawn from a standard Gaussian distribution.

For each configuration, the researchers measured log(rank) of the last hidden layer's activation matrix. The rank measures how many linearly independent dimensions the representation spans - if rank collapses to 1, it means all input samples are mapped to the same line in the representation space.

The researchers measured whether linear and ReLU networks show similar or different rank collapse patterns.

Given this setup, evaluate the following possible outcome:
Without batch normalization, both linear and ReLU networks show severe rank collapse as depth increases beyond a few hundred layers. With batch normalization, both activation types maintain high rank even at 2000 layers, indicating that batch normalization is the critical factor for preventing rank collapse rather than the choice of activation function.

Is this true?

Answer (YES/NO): YES